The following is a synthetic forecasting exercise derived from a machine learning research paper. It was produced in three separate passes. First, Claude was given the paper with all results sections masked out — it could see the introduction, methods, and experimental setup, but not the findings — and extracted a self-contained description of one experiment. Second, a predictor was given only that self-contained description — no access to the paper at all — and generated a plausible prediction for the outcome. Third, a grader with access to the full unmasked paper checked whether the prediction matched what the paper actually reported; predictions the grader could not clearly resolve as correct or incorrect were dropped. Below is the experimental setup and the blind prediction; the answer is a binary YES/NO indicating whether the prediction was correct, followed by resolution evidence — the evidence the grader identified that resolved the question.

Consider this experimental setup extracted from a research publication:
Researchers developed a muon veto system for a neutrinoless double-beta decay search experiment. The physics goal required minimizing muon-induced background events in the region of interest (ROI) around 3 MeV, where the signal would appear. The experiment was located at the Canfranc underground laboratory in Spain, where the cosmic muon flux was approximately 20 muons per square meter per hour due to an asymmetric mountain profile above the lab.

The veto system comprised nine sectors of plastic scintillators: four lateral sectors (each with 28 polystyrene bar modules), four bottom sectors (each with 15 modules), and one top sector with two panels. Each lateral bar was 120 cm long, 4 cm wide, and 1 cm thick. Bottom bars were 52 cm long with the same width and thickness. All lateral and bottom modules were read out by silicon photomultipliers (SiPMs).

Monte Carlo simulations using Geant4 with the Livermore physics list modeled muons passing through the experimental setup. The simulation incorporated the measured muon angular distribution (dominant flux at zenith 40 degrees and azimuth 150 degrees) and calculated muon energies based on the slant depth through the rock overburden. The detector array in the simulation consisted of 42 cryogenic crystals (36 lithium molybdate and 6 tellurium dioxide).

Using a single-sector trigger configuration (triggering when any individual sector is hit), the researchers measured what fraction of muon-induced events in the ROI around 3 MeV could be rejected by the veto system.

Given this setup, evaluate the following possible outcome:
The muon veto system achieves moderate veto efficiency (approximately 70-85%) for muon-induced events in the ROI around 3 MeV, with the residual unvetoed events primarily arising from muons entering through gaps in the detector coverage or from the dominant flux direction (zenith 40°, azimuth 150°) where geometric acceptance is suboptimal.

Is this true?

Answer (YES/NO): NO